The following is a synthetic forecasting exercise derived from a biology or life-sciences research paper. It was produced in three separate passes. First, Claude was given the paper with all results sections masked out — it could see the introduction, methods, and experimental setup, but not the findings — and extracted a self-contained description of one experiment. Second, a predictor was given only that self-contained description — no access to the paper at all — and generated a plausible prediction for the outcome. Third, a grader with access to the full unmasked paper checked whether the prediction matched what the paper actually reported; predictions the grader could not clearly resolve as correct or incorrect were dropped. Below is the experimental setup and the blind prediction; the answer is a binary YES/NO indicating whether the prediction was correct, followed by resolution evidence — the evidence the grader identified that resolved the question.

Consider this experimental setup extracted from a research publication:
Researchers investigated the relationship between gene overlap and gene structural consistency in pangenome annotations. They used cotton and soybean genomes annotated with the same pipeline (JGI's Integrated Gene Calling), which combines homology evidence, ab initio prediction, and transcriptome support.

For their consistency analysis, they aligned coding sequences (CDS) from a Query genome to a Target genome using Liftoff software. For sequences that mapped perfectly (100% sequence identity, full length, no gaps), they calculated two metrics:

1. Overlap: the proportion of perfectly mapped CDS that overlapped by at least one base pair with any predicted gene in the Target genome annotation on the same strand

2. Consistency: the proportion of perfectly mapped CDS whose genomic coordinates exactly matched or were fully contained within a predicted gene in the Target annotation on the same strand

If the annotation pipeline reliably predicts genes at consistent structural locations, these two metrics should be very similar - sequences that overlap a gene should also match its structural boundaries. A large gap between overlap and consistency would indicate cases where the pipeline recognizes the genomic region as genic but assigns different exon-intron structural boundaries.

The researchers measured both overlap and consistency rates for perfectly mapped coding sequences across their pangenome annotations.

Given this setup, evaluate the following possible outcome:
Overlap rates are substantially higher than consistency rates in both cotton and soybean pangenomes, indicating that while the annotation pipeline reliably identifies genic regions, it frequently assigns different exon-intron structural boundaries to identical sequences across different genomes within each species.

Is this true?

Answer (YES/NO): NO